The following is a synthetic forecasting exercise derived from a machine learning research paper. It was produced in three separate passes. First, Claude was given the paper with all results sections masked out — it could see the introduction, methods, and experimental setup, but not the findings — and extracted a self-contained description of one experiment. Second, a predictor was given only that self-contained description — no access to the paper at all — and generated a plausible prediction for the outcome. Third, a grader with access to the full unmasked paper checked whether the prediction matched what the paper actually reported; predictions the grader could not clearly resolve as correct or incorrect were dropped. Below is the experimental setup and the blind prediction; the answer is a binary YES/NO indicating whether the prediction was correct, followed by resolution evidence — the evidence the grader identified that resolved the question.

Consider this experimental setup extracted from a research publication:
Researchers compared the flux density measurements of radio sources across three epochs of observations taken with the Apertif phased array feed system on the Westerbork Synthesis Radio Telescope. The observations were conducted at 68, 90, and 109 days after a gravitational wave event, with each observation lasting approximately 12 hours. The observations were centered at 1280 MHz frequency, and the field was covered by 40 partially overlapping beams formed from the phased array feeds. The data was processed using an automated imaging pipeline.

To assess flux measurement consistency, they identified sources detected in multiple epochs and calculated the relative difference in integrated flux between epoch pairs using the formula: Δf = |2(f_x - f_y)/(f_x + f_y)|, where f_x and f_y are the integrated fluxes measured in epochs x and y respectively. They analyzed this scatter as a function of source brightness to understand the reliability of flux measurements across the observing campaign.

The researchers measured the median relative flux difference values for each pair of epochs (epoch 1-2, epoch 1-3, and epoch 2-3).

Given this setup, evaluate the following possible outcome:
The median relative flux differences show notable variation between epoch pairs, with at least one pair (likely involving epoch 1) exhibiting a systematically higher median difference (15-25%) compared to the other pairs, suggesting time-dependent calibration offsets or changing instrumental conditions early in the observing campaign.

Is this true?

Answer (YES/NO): NO